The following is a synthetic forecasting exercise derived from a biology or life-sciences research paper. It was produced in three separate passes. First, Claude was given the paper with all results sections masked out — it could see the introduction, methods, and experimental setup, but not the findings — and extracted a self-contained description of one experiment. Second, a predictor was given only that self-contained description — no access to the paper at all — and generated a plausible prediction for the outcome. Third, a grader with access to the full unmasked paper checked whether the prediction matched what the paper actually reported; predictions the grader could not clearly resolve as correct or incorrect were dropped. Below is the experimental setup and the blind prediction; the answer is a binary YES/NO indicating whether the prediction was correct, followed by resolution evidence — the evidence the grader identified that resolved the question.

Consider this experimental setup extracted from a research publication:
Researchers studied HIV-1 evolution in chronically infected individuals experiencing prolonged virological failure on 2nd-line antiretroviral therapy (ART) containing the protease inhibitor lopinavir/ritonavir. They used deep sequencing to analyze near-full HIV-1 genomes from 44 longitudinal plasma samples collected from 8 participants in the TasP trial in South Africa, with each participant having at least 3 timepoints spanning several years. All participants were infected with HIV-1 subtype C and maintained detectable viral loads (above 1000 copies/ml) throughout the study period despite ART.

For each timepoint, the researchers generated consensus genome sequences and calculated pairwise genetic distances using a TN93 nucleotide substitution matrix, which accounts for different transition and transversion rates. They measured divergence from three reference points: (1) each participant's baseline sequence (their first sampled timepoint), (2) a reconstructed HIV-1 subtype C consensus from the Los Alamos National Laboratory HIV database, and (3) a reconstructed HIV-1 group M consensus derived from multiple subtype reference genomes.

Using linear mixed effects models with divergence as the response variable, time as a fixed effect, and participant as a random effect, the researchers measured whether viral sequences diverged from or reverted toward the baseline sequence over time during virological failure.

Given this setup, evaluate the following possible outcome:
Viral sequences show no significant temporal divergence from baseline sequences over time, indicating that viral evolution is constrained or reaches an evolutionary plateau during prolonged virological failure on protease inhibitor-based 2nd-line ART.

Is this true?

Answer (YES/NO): YES